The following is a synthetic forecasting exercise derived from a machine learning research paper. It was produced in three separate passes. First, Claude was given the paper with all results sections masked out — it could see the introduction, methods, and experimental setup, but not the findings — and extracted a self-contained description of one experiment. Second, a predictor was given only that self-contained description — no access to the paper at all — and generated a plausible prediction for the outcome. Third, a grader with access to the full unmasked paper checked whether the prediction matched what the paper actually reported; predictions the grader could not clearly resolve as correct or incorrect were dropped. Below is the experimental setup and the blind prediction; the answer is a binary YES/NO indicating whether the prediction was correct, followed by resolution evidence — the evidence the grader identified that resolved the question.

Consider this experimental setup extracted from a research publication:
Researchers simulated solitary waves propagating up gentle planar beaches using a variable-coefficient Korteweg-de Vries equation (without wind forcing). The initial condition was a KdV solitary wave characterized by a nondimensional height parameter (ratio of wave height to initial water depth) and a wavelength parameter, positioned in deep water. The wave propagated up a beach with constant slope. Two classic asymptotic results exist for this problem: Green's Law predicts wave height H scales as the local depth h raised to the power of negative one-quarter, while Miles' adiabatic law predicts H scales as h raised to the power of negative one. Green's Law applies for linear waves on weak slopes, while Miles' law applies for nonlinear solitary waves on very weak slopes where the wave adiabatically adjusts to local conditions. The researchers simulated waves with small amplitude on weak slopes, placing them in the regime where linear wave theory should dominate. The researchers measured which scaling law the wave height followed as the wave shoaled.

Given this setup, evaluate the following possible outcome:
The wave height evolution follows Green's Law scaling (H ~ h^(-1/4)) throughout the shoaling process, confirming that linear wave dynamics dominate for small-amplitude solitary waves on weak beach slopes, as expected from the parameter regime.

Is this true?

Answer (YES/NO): YES